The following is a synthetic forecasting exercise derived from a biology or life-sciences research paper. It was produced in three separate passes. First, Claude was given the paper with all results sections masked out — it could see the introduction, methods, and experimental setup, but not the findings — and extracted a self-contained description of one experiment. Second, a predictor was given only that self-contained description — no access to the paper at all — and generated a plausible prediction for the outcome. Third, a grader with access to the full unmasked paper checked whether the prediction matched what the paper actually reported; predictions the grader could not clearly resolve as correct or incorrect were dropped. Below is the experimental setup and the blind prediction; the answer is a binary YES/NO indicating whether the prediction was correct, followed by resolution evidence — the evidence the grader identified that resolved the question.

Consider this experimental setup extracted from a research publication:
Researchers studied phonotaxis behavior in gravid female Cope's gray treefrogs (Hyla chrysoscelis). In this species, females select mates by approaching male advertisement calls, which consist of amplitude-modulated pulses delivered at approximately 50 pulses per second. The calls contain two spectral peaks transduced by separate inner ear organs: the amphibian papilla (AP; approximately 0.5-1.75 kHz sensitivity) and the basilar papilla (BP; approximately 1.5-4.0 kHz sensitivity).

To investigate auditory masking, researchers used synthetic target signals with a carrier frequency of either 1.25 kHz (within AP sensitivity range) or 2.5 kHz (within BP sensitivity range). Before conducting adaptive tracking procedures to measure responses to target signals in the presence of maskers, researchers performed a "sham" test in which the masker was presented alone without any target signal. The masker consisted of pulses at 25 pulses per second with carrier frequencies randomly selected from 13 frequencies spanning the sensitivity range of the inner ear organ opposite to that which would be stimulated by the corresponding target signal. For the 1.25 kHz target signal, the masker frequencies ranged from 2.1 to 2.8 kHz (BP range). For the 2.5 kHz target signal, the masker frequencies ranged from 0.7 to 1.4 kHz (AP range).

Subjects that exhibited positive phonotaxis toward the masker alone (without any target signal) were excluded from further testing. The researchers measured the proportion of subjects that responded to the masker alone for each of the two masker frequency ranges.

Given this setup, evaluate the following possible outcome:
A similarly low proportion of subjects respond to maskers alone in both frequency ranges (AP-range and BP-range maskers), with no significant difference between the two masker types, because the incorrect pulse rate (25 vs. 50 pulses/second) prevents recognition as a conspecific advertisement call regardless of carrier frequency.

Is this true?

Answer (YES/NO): NO